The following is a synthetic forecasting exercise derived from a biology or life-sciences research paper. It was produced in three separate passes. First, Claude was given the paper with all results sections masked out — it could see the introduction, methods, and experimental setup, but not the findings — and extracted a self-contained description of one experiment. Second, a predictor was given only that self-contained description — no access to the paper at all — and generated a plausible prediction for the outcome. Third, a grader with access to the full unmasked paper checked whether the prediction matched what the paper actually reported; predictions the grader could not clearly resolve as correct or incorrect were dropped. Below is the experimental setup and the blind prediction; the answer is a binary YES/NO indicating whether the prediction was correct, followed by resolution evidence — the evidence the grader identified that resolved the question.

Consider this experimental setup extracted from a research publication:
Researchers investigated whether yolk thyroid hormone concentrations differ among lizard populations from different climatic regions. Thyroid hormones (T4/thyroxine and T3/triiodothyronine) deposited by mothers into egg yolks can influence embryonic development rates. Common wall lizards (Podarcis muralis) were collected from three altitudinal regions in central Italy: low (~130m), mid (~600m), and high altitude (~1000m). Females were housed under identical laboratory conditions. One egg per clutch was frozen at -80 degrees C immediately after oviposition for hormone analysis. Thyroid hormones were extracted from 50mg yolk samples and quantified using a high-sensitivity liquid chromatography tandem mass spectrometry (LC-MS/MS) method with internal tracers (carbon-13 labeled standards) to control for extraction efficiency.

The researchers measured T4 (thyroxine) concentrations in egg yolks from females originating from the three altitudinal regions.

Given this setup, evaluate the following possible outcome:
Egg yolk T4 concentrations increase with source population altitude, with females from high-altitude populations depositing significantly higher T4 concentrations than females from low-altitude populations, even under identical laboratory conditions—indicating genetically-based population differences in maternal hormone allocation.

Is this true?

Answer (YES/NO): NO